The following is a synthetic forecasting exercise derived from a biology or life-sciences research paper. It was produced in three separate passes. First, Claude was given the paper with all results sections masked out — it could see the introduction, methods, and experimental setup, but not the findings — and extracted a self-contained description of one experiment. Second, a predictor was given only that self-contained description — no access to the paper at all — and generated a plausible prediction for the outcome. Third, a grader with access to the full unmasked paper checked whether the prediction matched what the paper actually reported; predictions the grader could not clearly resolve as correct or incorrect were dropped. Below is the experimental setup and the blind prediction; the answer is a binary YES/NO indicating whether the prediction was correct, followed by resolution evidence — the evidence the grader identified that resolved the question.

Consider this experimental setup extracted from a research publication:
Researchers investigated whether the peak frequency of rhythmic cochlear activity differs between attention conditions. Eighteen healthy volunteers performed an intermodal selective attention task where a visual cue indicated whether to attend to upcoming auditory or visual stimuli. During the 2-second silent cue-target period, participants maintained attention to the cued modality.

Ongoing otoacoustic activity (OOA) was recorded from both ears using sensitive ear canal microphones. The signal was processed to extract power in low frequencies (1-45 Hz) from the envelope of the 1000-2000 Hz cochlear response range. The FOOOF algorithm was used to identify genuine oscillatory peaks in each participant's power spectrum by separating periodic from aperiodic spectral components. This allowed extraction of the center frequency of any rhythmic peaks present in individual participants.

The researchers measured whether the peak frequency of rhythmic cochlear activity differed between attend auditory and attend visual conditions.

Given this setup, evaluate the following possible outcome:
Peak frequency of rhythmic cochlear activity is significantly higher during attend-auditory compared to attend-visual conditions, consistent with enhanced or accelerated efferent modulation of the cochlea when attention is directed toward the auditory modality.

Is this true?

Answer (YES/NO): NO